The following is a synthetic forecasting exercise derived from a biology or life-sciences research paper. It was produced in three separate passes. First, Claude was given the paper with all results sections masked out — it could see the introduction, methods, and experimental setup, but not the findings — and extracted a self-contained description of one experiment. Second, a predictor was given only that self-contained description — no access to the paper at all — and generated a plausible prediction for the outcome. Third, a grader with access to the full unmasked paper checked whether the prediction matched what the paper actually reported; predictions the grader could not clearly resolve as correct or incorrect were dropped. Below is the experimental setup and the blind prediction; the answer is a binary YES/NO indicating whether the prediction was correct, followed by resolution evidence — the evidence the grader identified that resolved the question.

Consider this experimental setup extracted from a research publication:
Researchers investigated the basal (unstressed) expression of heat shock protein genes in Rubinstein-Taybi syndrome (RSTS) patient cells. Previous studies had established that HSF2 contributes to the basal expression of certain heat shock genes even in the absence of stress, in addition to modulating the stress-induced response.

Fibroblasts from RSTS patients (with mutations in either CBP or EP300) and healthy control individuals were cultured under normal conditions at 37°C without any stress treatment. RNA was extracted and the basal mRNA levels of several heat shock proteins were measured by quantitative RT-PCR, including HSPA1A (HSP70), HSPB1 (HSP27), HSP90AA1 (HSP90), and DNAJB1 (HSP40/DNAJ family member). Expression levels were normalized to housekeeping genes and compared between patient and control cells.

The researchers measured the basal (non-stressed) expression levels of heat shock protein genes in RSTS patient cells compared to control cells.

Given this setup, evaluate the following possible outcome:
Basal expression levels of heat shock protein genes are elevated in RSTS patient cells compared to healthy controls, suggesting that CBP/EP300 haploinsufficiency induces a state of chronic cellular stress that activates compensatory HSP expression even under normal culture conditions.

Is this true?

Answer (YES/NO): NO